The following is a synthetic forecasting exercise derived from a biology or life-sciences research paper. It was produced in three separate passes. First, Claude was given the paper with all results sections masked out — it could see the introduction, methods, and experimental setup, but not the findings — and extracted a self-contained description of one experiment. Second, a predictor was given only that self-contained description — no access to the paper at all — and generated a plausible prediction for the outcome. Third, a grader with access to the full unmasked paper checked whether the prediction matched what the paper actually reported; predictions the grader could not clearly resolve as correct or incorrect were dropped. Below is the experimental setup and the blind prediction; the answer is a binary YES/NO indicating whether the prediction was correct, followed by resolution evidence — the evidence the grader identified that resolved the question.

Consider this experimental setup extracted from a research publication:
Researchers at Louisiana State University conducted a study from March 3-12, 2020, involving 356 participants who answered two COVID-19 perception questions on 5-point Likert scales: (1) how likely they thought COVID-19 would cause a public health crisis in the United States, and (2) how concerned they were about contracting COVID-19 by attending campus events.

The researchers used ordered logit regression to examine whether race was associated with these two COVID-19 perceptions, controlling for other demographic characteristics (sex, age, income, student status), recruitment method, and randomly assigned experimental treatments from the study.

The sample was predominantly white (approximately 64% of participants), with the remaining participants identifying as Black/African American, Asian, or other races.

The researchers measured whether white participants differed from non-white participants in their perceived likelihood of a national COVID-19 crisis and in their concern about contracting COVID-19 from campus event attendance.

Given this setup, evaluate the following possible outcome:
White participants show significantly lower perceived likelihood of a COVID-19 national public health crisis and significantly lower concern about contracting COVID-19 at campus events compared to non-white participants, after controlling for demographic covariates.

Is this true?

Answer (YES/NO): NO